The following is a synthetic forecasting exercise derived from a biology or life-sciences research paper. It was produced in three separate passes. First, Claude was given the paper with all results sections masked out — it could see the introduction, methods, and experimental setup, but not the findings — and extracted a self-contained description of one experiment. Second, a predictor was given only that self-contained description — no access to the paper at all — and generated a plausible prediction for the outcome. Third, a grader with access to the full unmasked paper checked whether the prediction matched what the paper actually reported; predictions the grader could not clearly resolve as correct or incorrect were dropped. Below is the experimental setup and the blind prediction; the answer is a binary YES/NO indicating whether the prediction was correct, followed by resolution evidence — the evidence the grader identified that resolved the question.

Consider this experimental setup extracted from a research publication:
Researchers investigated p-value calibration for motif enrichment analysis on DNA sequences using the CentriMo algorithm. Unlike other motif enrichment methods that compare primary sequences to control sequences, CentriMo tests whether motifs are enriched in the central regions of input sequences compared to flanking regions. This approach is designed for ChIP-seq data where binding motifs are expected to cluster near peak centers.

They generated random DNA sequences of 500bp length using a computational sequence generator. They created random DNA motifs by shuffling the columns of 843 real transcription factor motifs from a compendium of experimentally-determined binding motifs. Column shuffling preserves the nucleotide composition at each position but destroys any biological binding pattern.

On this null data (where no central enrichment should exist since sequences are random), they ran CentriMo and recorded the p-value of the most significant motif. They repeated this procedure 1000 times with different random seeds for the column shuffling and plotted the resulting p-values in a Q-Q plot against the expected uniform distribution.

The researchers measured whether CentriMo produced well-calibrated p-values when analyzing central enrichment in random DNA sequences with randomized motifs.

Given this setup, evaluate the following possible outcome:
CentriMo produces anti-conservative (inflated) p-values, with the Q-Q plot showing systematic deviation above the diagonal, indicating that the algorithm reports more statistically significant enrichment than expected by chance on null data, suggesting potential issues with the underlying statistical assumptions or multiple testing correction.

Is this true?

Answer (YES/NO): NO